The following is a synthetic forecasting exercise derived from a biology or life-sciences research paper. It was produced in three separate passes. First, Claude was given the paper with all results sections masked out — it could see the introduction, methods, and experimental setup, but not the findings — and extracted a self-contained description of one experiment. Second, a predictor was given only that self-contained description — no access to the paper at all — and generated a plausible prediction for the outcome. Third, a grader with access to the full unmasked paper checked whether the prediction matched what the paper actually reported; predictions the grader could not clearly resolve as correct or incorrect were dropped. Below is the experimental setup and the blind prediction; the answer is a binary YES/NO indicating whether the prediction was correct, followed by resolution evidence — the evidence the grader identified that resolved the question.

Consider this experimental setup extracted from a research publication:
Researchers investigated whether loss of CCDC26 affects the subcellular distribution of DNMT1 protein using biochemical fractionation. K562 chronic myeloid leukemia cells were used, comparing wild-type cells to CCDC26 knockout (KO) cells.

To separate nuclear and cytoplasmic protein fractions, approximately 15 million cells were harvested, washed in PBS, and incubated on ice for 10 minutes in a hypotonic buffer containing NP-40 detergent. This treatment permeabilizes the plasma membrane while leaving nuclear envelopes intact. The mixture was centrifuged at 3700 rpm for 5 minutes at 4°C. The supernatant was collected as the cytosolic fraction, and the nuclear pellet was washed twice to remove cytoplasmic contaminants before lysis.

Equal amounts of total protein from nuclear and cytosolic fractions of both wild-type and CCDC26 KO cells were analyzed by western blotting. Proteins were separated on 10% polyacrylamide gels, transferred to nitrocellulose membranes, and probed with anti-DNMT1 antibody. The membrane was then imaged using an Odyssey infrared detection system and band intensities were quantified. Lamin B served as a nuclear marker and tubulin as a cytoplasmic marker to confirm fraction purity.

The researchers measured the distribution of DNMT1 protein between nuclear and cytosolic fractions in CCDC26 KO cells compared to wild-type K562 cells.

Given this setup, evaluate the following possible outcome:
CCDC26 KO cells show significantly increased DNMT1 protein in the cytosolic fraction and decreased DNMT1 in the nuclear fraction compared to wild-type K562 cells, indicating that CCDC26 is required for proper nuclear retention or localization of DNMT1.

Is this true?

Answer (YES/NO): YES